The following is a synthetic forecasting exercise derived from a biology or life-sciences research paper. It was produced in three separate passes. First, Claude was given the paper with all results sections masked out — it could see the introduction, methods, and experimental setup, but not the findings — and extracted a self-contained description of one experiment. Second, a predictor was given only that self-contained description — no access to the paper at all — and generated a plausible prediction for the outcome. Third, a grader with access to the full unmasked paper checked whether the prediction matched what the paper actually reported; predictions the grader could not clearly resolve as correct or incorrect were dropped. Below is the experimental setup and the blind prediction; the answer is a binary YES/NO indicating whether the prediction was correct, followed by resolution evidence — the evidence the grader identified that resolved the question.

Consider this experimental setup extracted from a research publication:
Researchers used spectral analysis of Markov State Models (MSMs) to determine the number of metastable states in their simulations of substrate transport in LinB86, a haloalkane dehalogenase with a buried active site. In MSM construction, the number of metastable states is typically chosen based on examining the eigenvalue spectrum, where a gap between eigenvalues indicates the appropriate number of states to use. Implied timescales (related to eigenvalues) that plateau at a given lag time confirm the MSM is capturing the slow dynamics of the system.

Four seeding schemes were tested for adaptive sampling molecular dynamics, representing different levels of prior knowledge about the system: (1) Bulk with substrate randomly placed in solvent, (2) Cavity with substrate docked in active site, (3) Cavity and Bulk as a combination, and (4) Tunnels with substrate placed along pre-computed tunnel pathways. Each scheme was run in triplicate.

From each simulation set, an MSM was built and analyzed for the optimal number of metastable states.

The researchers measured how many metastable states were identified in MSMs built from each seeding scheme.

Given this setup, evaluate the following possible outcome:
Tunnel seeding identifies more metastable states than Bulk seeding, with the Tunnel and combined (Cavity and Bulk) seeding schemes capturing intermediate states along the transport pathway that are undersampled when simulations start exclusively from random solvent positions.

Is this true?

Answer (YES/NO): YES